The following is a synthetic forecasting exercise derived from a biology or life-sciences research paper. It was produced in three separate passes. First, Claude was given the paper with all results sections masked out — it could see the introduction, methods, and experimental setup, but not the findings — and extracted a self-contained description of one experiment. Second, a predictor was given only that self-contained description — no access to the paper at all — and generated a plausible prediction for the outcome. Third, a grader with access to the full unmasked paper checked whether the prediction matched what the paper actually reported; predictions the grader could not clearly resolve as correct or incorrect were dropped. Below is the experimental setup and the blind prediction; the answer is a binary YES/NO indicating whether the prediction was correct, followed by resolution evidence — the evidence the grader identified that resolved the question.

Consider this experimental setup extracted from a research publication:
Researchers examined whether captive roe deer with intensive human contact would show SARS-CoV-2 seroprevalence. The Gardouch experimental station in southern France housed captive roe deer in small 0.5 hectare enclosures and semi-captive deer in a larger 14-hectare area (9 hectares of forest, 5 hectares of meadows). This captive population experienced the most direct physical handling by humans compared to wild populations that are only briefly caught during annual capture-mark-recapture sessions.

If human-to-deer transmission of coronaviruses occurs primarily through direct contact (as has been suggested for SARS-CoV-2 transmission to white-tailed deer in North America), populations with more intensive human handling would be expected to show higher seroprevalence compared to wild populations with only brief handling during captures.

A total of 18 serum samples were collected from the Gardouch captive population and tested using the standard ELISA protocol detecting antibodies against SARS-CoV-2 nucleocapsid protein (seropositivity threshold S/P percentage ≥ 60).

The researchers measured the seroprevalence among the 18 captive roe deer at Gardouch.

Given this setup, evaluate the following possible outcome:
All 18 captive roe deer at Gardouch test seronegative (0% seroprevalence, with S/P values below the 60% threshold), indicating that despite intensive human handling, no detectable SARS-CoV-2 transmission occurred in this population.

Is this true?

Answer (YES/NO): YES